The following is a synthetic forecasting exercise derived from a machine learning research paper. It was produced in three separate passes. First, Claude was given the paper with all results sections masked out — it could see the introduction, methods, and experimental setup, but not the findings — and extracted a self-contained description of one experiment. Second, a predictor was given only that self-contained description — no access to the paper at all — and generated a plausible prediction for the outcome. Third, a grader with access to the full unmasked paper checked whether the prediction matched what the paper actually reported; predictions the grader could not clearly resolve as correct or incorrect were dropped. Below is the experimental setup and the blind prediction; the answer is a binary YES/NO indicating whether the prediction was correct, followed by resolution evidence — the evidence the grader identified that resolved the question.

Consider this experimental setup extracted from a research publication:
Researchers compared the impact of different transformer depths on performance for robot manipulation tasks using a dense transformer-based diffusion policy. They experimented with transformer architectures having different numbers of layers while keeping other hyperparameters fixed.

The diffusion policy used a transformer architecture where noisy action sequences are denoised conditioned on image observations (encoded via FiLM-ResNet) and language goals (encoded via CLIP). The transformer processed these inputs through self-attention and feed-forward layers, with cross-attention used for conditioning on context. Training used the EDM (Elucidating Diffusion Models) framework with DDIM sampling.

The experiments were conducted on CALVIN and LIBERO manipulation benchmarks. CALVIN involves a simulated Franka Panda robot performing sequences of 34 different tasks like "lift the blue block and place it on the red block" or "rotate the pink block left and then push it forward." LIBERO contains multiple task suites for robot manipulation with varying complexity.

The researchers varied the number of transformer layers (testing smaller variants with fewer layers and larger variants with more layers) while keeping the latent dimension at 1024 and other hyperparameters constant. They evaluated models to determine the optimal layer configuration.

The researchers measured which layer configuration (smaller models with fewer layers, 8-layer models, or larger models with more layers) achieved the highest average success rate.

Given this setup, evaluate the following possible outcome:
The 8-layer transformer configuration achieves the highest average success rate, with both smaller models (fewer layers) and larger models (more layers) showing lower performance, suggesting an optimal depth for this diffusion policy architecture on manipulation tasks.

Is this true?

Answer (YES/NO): YES